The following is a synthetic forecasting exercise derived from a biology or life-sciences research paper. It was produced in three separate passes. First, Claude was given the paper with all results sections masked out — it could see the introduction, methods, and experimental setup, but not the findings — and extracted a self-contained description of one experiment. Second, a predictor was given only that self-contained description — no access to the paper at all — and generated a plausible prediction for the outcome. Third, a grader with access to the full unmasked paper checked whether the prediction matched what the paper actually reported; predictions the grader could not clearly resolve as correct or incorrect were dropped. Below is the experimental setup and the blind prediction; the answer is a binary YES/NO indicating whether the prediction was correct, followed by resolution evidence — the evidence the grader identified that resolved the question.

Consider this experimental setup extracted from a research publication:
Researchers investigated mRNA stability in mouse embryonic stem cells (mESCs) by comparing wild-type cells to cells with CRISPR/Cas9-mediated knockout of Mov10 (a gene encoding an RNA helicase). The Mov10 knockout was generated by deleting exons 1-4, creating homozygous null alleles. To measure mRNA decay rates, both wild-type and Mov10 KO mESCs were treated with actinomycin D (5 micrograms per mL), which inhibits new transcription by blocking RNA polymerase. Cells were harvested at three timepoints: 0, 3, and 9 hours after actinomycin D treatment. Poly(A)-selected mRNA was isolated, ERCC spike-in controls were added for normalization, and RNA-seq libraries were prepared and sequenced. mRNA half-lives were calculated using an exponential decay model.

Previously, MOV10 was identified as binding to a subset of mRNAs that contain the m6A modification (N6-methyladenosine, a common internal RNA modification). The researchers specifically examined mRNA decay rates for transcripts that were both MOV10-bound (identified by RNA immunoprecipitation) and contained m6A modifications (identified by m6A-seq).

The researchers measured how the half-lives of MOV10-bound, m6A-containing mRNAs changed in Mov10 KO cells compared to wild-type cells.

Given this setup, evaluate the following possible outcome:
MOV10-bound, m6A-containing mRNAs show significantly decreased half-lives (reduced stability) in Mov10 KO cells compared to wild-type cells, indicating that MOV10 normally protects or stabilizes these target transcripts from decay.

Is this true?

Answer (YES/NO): NO